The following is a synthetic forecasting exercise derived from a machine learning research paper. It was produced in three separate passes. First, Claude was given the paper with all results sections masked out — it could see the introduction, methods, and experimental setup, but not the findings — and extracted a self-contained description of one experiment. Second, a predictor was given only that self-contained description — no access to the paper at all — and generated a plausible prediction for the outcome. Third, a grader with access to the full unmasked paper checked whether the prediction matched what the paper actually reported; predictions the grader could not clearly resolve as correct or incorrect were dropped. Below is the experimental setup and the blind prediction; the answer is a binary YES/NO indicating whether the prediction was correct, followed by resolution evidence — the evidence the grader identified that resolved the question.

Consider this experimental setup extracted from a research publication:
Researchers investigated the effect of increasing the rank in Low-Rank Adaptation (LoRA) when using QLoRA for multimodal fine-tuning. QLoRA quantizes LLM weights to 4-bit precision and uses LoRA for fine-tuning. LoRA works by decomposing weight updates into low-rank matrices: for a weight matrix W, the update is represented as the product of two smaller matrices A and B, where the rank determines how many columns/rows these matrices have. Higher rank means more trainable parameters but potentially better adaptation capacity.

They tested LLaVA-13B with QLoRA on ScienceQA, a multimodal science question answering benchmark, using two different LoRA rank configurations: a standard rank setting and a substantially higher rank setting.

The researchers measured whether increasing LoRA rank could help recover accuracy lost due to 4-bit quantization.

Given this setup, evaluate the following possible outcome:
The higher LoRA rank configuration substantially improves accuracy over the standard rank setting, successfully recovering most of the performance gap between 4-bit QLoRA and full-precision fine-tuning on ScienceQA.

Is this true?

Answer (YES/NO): YES